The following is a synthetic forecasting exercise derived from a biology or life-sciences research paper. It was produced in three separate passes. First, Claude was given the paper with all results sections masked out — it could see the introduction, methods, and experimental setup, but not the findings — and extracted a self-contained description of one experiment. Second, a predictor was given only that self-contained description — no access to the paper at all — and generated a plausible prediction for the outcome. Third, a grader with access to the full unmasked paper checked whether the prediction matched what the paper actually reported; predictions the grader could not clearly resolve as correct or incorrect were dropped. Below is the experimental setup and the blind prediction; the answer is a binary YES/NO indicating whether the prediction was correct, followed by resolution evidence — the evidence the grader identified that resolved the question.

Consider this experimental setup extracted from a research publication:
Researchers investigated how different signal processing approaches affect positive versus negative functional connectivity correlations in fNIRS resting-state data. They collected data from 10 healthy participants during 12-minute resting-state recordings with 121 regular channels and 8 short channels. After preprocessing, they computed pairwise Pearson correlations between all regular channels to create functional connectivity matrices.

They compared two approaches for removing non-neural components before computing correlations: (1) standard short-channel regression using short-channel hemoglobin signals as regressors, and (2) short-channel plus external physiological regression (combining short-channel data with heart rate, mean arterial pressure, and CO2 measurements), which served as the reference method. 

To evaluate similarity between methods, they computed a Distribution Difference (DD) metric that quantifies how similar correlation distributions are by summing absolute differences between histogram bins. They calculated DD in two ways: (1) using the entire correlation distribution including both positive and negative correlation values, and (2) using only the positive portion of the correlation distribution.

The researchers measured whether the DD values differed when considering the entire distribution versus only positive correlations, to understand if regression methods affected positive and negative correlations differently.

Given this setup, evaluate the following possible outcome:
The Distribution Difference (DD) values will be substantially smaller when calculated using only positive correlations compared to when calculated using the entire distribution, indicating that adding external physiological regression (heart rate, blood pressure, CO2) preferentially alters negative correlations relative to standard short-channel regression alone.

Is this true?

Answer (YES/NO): NO